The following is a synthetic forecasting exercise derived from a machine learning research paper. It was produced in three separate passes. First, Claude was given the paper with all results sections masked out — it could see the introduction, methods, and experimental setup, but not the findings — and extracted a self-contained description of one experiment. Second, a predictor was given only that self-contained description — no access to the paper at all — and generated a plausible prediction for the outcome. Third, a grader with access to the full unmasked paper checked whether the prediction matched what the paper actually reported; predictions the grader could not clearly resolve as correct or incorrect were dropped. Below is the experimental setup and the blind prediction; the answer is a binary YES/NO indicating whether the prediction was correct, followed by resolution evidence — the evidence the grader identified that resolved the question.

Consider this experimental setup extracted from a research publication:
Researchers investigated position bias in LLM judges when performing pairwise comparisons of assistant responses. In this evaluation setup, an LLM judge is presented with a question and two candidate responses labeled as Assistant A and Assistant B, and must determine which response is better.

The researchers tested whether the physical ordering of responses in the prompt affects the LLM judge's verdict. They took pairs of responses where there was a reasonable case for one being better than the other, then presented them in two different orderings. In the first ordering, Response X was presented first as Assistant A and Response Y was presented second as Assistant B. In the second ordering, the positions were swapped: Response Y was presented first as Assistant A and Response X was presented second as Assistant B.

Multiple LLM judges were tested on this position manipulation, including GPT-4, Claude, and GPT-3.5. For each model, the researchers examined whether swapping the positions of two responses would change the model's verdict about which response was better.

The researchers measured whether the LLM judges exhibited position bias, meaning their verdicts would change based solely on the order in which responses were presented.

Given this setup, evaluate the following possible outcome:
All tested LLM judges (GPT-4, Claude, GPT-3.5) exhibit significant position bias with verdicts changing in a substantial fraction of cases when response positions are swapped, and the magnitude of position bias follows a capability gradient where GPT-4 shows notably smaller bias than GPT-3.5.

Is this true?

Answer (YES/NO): YES